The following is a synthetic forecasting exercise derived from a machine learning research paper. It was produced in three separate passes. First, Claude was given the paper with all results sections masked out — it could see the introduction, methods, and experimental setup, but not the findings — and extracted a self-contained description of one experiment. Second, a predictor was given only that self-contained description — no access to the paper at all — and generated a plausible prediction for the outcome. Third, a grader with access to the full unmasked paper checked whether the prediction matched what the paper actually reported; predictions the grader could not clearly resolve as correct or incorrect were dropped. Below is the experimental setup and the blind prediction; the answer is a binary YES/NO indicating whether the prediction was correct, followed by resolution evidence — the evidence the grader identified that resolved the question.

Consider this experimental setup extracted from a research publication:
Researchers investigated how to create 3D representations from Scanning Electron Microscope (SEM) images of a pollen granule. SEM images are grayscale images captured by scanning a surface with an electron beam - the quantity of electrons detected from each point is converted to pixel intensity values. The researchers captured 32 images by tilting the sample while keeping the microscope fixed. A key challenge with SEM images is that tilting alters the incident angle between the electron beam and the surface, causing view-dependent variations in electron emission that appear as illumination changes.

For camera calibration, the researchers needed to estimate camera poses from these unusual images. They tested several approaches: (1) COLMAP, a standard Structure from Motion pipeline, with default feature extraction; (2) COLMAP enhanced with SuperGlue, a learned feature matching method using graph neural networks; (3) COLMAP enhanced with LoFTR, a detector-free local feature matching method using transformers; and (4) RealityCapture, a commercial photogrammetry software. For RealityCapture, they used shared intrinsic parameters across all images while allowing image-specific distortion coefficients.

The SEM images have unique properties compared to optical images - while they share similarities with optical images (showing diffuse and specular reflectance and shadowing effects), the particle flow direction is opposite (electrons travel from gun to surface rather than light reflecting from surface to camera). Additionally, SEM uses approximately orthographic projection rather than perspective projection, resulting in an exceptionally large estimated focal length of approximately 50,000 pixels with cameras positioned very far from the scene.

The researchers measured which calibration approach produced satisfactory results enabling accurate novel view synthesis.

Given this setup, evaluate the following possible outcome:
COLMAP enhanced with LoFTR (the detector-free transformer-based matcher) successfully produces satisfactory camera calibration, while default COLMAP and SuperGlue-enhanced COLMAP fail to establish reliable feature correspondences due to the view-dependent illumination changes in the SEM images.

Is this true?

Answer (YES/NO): NO